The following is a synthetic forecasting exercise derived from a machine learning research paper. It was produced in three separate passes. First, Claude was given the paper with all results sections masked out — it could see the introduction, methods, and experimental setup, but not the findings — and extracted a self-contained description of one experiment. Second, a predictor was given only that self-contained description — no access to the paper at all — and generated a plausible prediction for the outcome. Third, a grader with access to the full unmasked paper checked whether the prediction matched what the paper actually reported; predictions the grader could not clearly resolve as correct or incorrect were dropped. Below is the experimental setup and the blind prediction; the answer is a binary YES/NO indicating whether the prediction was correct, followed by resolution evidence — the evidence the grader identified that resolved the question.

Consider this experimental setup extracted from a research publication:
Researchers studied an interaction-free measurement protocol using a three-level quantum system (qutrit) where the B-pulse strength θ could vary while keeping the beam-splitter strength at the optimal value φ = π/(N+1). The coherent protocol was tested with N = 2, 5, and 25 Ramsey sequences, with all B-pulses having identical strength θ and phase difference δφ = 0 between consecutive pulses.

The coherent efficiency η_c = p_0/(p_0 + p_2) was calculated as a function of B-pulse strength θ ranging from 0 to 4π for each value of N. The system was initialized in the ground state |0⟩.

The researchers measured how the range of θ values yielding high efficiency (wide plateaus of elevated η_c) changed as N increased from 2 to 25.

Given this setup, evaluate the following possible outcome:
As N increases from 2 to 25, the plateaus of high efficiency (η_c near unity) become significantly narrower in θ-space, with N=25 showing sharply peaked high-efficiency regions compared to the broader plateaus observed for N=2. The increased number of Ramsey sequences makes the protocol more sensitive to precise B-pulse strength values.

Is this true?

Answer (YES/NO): NO